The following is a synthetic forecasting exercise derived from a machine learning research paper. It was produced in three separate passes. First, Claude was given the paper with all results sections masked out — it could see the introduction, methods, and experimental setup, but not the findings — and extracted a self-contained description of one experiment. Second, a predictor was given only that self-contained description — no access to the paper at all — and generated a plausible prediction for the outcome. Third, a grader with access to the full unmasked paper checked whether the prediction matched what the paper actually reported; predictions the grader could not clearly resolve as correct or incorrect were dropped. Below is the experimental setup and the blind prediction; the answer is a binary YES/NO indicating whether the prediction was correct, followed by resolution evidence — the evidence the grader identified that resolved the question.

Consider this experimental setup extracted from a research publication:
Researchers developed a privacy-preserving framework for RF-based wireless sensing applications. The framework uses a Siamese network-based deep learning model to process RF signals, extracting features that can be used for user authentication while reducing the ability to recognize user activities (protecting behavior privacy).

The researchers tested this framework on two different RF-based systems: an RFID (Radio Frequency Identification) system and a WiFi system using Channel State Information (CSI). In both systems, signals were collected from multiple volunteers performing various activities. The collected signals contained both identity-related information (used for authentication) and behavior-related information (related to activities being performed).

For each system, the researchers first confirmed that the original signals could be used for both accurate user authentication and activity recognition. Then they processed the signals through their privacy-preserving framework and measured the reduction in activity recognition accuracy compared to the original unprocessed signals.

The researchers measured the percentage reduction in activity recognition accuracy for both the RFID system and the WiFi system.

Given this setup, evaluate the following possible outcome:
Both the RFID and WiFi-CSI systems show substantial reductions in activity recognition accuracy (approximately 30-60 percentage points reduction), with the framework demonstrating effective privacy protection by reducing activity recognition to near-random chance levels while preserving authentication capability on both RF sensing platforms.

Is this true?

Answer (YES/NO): NO